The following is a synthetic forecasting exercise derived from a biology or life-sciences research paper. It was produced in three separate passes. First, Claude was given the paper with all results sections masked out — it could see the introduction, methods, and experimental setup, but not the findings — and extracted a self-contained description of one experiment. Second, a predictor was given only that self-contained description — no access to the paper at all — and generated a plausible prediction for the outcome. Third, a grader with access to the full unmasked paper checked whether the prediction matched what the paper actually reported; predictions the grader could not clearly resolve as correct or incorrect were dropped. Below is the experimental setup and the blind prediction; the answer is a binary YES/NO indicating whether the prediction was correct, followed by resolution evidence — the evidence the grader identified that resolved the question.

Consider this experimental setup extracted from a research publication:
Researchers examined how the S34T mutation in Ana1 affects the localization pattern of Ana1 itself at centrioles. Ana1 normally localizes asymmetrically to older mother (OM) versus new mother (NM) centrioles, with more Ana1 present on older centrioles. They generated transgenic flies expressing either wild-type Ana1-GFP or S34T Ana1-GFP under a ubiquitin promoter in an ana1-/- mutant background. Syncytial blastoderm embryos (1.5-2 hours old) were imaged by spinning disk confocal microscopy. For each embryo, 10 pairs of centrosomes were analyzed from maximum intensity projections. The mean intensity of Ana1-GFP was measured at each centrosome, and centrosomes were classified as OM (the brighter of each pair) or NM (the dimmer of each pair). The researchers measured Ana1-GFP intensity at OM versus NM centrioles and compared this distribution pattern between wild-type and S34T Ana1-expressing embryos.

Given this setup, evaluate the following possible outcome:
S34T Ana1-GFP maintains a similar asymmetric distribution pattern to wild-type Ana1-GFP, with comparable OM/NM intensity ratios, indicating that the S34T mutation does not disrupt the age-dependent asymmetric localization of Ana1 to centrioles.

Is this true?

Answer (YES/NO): YES